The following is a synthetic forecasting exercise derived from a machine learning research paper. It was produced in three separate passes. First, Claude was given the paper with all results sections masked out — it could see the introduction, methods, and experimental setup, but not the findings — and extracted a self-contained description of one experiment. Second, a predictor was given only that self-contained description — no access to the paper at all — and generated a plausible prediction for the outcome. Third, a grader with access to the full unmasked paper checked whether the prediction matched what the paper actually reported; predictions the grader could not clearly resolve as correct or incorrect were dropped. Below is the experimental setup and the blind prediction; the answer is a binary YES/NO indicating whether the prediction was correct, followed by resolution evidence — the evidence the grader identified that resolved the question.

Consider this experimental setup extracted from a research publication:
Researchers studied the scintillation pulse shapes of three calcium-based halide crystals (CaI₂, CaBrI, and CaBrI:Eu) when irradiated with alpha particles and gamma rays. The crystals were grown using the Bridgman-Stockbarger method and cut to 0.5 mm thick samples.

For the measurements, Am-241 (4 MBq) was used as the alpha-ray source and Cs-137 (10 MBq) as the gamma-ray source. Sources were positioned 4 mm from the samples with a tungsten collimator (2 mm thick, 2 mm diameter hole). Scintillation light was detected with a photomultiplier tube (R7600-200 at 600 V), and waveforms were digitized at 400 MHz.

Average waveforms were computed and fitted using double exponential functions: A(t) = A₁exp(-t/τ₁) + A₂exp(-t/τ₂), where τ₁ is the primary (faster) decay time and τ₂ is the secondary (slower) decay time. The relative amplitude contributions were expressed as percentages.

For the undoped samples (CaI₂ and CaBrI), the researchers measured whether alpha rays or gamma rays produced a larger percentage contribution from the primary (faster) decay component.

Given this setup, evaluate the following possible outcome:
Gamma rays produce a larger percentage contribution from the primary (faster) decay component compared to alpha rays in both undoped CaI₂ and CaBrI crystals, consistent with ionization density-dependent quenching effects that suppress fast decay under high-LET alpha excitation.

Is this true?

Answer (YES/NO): NO